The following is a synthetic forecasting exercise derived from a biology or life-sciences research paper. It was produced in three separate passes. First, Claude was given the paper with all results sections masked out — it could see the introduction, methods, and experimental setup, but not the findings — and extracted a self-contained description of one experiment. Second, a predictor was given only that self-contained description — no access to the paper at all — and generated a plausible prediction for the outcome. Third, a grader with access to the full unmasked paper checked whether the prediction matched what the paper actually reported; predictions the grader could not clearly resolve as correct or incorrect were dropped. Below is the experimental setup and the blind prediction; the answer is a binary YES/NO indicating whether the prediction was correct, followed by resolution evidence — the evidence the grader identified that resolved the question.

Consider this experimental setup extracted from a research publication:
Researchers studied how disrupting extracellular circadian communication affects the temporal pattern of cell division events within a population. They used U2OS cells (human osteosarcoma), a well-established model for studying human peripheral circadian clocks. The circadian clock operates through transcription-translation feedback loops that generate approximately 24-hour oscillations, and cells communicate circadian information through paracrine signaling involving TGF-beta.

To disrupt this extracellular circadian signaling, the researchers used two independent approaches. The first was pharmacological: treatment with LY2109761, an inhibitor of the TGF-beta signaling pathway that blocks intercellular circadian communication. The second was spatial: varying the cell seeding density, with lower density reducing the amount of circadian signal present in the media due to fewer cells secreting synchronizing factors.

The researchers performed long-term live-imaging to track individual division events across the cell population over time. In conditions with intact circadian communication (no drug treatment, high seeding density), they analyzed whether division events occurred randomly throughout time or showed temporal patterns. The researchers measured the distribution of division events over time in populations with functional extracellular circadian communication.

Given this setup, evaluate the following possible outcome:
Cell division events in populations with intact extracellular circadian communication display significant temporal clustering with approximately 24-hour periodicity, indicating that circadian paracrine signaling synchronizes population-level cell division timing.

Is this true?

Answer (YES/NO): YES